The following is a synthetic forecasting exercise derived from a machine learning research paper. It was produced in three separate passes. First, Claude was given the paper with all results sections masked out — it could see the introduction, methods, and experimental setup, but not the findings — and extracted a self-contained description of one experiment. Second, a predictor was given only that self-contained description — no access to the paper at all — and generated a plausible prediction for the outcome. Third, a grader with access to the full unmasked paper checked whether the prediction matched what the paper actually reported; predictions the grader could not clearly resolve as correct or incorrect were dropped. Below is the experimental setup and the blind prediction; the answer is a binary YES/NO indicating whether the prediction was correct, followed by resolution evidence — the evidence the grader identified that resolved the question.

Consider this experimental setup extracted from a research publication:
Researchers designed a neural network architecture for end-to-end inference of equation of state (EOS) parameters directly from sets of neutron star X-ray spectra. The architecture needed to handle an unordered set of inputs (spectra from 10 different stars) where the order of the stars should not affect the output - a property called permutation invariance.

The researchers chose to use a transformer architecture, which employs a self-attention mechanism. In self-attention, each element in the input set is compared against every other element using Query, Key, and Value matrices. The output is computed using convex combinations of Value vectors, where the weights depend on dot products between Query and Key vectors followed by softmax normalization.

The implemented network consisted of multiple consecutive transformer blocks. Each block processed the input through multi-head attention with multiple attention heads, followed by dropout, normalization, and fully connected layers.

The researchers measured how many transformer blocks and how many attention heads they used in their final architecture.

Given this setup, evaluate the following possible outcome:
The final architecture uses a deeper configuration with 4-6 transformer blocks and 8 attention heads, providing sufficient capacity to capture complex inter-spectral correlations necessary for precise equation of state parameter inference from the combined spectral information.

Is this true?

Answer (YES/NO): YES